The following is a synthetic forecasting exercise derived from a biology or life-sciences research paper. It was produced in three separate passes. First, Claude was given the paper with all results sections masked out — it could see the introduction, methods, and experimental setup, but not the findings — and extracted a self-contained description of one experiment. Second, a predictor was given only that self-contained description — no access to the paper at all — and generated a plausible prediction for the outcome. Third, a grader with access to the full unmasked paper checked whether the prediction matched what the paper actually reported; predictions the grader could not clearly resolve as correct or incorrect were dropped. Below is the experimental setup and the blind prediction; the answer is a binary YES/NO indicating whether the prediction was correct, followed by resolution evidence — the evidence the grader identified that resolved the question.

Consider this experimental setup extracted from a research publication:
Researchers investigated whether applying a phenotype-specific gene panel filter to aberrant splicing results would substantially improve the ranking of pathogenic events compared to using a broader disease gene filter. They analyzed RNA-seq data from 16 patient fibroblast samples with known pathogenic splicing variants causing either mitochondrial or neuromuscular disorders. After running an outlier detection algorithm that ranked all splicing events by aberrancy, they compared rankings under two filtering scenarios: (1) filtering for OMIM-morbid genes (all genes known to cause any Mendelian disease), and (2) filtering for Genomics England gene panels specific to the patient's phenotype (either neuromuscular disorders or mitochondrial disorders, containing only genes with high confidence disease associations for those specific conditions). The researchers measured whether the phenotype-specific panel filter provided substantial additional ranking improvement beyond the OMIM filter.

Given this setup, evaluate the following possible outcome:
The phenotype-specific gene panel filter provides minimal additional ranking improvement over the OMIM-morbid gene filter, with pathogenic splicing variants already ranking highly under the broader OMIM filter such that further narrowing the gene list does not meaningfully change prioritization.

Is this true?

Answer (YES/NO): NO